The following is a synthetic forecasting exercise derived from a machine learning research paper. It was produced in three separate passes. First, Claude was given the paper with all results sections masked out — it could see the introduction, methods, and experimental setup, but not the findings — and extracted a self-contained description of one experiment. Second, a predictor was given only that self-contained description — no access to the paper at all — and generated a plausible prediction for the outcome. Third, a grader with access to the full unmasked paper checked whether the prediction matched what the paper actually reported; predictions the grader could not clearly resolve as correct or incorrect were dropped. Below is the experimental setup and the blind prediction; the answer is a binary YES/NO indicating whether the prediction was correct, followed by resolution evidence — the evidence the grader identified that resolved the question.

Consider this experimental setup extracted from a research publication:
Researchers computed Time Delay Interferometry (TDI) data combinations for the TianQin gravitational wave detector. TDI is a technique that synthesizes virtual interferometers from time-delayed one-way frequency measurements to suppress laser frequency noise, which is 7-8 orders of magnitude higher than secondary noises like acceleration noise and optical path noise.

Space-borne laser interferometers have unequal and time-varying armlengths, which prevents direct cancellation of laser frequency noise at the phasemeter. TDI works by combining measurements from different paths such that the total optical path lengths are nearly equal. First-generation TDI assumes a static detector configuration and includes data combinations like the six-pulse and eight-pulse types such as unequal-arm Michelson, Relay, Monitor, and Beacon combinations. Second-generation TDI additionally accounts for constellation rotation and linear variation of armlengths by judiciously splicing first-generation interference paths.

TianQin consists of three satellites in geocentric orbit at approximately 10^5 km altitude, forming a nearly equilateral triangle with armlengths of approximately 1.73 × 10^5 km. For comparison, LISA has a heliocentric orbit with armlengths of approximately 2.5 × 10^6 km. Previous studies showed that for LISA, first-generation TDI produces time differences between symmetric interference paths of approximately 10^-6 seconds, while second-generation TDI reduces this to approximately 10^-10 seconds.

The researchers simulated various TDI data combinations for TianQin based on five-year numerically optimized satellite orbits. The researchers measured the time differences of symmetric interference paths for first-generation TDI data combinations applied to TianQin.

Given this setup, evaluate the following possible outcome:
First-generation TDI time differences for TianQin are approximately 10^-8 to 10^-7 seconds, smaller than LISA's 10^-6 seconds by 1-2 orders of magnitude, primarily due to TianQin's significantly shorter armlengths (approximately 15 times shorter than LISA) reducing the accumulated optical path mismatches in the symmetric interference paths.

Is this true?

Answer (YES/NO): YES